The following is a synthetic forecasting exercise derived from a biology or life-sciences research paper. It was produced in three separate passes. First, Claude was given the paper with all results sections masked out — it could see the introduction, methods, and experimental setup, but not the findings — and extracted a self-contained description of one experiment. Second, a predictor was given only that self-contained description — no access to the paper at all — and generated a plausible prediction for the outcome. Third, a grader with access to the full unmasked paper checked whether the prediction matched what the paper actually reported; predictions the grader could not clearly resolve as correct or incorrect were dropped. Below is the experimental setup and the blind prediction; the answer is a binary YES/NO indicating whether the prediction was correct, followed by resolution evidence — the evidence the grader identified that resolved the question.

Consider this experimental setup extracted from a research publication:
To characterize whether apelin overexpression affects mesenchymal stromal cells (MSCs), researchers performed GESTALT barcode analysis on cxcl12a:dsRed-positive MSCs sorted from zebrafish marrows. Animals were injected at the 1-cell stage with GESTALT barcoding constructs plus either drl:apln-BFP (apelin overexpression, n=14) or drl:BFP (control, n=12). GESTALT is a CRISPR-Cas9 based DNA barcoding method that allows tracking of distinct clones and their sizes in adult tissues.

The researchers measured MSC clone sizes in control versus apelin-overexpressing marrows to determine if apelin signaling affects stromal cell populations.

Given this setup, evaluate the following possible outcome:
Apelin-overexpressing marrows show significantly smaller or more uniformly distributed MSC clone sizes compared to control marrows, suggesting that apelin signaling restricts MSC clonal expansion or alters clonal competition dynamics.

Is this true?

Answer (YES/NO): NO